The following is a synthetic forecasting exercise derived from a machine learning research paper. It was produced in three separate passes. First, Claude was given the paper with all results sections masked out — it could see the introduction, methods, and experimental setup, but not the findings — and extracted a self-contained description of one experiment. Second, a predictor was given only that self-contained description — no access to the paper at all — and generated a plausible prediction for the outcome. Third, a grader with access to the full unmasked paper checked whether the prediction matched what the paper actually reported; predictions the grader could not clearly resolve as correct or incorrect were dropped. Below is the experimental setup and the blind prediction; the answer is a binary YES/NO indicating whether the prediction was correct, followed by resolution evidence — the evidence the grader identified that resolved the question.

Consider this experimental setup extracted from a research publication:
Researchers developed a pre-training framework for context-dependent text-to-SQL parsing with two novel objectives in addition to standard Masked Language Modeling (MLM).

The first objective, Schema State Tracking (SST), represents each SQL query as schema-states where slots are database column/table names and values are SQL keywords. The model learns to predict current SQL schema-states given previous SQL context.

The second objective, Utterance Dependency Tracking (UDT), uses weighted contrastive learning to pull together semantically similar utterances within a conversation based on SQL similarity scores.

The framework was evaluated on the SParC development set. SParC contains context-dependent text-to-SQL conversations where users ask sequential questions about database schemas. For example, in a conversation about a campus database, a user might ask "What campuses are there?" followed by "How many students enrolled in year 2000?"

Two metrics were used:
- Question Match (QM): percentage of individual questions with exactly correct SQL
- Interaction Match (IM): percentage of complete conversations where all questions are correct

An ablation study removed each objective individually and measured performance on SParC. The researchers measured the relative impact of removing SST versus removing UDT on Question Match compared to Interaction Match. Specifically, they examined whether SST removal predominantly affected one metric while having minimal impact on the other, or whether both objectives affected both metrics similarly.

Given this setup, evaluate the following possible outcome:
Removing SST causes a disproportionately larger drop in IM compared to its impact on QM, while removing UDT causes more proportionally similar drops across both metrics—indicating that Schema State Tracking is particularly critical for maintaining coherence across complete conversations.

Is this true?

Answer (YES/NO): YES